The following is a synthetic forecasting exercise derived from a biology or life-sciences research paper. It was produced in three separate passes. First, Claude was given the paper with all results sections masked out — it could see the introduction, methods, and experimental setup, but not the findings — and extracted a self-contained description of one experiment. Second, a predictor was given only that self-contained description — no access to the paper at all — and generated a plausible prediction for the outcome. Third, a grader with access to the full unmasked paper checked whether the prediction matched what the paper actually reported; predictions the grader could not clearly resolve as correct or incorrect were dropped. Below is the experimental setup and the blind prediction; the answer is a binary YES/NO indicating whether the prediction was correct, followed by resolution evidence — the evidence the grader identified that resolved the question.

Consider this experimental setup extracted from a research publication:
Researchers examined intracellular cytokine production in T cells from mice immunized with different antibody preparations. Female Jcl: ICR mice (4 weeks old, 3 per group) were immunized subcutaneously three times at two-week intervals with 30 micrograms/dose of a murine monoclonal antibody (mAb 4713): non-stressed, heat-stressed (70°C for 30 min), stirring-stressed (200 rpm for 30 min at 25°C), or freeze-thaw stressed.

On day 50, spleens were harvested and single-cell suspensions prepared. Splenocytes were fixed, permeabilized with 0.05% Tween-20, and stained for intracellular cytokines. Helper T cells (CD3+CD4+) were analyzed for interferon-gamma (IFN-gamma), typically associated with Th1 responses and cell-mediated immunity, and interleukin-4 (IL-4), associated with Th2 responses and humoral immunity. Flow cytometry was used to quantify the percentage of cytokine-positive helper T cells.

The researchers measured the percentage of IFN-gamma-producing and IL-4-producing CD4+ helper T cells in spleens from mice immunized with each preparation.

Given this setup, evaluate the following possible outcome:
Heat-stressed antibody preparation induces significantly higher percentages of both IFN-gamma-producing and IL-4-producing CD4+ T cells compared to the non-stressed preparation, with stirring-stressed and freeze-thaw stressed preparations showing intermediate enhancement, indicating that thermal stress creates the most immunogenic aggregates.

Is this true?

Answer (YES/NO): NO